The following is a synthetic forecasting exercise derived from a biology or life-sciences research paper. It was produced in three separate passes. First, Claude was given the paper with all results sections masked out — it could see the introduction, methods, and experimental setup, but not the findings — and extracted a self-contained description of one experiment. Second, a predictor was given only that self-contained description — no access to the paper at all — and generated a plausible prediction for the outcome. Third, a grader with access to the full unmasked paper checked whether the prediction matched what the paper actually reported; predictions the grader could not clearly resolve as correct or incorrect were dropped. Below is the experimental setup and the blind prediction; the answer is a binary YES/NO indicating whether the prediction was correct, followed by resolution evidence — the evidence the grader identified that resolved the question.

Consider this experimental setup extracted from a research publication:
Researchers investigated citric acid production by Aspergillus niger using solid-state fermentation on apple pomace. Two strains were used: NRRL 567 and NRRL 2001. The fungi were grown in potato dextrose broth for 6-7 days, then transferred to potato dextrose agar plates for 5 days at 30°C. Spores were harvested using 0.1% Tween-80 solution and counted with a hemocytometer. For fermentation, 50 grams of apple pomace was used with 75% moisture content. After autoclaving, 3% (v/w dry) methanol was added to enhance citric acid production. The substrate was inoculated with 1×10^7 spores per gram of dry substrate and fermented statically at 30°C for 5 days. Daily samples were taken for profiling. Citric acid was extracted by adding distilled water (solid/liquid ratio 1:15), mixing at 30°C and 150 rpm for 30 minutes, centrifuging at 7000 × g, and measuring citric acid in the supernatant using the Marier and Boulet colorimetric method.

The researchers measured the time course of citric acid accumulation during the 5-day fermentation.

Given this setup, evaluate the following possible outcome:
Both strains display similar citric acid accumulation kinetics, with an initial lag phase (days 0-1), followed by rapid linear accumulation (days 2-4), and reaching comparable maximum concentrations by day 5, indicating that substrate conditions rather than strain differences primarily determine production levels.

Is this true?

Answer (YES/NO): NO